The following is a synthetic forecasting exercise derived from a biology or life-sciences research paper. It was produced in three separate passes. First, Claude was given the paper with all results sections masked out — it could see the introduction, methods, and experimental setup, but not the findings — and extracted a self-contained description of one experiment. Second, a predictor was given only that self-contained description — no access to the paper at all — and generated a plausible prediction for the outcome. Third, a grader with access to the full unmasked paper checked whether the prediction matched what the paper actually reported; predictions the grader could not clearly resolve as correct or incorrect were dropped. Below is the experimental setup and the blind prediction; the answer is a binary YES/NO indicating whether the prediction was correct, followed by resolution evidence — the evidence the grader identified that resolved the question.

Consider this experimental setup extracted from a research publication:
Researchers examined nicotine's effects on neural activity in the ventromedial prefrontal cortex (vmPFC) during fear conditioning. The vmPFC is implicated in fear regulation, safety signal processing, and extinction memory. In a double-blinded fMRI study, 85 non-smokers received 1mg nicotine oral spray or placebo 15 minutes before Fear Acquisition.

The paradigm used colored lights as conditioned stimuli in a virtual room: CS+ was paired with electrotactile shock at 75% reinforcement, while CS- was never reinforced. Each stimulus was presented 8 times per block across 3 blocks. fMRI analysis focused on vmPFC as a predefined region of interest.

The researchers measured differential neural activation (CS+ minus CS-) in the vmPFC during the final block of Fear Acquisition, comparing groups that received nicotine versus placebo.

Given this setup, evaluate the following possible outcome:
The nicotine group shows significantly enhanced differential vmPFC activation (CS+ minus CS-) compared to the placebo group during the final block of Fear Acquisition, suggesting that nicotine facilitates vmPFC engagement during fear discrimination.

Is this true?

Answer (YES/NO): NO